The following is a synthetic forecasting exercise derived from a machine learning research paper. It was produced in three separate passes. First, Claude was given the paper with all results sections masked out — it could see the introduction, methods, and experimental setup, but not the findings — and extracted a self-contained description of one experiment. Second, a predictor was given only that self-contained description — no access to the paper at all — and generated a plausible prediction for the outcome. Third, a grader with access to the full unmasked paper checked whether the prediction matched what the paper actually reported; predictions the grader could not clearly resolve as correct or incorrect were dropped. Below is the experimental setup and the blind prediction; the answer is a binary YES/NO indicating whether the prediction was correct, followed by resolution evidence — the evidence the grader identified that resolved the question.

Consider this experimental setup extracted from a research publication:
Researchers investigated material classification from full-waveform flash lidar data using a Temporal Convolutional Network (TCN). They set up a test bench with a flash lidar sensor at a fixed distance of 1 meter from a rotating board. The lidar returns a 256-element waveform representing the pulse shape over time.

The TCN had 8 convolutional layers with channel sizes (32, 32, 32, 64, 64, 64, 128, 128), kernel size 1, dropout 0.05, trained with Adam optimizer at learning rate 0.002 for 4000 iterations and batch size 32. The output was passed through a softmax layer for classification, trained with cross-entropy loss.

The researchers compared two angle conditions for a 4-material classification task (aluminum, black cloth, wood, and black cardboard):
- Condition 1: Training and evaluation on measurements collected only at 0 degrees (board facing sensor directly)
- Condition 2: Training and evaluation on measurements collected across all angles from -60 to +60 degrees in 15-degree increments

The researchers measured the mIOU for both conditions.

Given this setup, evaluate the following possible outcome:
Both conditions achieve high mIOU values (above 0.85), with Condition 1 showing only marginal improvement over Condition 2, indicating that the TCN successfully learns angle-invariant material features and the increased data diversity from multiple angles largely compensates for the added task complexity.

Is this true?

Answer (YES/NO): NO